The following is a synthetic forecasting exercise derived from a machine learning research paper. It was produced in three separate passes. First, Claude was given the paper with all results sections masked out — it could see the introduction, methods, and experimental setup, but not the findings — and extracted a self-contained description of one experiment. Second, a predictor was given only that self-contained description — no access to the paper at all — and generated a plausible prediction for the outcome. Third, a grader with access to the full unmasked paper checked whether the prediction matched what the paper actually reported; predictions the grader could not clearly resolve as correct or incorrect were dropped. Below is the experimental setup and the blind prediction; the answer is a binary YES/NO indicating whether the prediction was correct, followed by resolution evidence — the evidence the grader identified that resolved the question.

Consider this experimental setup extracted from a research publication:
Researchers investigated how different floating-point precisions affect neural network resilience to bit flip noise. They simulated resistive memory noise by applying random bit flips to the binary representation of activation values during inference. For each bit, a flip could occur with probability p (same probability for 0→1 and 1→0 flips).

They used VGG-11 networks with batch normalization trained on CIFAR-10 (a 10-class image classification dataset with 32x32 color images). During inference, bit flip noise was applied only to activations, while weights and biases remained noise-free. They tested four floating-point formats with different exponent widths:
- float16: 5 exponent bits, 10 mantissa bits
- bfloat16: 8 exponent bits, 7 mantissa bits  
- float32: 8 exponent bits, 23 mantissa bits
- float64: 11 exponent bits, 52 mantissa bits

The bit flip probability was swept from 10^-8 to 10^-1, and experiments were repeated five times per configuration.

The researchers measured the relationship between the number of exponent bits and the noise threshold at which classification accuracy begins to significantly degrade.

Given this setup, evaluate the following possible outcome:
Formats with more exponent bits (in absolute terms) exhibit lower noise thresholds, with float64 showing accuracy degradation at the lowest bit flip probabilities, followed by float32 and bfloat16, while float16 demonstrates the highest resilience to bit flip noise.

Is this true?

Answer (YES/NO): YES